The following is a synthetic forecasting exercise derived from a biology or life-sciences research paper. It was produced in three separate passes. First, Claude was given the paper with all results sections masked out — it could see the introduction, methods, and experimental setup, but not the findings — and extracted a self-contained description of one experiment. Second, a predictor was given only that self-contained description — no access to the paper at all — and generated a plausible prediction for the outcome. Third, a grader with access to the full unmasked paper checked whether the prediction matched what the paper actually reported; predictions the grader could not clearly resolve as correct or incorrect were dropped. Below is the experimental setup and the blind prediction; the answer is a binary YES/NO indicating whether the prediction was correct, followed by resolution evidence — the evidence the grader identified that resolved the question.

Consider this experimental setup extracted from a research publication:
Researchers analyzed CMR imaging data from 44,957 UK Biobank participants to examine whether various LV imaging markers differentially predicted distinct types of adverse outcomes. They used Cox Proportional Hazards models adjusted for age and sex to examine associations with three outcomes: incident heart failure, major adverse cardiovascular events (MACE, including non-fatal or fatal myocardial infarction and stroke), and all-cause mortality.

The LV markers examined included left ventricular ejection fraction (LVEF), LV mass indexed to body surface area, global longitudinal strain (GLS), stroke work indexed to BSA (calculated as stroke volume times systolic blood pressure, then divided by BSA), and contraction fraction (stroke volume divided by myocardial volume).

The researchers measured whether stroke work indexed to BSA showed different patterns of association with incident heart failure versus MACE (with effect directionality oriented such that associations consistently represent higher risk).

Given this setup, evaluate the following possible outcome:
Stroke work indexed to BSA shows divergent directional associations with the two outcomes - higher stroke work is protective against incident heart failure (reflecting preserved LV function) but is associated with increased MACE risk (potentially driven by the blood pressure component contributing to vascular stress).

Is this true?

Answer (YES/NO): NO